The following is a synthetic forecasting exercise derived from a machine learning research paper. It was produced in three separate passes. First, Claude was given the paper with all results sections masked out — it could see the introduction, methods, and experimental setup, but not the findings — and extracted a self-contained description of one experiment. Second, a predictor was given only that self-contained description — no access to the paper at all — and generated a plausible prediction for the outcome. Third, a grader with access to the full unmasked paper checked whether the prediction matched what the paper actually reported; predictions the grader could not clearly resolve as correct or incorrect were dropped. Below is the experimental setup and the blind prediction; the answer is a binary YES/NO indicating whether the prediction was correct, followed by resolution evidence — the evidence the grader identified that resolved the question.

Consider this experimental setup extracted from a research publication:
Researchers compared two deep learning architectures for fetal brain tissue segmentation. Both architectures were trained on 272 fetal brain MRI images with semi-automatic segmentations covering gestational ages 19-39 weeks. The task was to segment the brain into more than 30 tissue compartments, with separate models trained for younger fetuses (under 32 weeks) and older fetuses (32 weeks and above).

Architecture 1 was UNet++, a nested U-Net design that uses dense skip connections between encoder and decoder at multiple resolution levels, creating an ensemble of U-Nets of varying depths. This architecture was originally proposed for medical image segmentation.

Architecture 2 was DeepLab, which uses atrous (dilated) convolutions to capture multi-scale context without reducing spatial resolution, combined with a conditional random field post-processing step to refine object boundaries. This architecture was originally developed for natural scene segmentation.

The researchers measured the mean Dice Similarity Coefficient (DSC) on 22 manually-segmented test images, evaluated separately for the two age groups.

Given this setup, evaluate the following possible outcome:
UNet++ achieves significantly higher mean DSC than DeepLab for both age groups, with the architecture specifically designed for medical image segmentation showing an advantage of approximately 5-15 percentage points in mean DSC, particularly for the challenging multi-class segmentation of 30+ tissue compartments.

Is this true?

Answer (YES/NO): NO